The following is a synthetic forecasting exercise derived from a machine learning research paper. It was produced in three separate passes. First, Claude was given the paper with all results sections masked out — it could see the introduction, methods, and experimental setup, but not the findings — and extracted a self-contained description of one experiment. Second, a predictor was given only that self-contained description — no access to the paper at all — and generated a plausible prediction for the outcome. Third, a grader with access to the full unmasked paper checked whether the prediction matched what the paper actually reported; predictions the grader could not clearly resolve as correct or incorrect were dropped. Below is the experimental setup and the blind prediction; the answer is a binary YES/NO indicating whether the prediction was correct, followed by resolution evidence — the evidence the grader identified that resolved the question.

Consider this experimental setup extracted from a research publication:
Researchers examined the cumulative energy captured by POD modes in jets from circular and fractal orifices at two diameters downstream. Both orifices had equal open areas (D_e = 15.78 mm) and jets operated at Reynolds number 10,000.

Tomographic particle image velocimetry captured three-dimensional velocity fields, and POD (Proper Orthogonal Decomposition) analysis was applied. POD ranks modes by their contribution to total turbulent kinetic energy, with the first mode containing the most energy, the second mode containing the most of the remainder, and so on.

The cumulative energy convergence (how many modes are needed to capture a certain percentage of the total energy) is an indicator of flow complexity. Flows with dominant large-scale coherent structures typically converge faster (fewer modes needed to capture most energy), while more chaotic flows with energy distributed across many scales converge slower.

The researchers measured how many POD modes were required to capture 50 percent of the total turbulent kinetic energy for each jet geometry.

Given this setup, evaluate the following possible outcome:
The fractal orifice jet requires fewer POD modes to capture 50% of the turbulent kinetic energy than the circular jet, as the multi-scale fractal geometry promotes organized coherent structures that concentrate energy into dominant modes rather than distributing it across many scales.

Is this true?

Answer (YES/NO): NO